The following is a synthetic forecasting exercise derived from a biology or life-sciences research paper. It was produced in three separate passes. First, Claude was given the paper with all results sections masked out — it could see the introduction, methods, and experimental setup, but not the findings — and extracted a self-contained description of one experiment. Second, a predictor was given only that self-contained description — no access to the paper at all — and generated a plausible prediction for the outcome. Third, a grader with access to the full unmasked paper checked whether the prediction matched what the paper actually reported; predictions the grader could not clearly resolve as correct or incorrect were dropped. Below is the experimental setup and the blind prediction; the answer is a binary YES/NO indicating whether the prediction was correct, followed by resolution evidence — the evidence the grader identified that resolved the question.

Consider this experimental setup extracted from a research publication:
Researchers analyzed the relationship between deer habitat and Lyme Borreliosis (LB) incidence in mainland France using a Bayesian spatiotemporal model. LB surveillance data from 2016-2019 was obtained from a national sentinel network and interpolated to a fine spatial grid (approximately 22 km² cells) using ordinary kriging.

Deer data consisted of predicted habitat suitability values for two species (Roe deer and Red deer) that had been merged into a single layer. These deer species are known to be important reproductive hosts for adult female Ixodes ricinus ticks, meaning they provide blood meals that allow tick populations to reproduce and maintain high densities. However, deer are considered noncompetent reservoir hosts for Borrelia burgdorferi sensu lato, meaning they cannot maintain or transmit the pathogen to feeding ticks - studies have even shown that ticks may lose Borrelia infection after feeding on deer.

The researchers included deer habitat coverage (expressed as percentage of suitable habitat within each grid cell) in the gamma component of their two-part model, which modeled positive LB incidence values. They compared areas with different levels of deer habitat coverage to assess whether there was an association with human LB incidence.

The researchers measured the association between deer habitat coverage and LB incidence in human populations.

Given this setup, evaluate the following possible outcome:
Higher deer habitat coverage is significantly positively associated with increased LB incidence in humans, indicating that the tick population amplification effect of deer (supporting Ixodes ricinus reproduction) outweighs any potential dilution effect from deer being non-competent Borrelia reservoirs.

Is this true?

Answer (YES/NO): YES